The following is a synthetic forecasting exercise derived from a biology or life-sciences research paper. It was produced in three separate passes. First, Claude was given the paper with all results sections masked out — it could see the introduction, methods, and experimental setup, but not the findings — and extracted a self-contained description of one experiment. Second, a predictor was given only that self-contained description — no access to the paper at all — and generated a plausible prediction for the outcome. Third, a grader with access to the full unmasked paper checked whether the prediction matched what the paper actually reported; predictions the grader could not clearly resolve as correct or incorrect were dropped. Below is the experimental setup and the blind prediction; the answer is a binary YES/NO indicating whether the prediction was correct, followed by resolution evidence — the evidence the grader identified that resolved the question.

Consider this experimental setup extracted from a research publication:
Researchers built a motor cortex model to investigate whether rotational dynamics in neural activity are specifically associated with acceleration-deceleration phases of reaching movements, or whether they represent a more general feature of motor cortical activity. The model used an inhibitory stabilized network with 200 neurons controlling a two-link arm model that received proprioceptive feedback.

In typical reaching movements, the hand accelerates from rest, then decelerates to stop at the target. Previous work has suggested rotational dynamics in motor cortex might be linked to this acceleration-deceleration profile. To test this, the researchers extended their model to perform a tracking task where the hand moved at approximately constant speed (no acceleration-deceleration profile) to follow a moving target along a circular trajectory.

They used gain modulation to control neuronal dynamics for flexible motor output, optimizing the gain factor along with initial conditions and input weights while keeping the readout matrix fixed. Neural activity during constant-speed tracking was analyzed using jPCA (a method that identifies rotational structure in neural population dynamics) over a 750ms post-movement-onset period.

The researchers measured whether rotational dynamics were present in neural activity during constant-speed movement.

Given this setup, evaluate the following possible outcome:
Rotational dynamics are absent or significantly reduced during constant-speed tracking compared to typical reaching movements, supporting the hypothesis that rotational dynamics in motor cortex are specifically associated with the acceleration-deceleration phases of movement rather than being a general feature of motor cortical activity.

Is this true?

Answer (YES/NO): NO